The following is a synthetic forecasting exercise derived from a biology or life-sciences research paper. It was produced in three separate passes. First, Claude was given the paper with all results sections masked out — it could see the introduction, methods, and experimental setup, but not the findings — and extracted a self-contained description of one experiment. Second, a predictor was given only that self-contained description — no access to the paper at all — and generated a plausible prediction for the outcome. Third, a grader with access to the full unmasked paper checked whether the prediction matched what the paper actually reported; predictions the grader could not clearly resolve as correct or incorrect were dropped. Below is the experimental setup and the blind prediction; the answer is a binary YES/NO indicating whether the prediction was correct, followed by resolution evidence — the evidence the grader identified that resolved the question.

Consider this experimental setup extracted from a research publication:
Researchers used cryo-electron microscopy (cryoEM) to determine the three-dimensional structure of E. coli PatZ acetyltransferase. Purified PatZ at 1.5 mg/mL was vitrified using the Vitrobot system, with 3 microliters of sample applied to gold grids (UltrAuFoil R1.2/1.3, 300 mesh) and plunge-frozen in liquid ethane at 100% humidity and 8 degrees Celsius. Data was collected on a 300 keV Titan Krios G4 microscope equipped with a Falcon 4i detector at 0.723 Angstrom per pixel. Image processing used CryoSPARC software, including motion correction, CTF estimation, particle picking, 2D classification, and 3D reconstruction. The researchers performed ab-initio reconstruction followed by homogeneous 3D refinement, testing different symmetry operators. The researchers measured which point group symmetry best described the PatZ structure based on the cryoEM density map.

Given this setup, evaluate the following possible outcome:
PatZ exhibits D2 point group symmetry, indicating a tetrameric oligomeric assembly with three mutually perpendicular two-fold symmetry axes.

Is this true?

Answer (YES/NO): YES